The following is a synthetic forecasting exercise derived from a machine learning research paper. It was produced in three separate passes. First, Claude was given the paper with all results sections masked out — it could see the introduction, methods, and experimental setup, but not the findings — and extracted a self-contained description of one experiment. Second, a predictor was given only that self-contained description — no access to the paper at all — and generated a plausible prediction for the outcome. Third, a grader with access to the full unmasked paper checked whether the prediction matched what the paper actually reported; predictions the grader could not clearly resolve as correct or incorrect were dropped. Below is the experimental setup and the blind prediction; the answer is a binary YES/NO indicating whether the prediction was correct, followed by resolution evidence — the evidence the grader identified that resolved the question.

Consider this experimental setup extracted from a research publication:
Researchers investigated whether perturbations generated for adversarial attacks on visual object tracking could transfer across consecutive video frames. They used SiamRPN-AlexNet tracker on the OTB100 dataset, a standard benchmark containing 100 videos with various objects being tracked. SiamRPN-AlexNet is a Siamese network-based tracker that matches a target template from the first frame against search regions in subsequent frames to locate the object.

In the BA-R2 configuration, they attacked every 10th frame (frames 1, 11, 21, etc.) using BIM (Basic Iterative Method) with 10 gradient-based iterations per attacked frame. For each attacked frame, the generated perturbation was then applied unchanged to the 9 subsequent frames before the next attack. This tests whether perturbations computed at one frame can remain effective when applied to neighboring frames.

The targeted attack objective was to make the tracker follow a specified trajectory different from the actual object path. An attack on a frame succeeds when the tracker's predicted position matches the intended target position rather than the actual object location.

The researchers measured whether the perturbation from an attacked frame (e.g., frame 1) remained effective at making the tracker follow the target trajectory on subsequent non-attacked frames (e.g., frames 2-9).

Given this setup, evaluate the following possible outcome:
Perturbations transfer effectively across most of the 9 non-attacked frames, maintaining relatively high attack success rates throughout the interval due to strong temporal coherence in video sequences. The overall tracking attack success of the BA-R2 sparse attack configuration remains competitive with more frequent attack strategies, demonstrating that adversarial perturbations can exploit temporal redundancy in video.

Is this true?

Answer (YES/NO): NO